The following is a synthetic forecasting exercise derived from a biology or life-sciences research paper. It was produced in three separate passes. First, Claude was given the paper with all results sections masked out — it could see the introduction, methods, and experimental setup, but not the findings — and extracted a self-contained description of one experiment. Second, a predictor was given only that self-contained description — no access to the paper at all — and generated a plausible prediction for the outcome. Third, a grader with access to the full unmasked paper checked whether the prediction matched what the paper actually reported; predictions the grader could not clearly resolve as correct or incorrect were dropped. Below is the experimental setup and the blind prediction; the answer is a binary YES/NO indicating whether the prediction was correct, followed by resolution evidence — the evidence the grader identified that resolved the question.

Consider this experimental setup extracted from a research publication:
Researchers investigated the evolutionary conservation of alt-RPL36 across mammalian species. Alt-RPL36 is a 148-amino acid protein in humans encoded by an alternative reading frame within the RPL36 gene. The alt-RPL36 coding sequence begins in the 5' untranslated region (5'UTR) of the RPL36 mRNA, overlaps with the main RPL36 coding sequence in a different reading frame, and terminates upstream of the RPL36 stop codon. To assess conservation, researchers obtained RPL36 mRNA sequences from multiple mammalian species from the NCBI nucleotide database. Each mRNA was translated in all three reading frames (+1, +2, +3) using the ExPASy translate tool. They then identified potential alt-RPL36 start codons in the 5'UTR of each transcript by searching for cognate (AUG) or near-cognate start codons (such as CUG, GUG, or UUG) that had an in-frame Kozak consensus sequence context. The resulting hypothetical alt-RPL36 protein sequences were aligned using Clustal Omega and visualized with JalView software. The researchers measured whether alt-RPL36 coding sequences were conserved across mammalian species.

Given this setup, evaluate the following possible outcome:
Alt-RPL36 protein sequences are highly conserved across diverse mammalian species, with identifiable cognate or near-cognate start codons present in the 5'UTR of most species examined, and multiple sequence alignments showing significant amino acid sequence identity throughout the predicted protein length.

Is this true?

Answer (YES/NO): NO